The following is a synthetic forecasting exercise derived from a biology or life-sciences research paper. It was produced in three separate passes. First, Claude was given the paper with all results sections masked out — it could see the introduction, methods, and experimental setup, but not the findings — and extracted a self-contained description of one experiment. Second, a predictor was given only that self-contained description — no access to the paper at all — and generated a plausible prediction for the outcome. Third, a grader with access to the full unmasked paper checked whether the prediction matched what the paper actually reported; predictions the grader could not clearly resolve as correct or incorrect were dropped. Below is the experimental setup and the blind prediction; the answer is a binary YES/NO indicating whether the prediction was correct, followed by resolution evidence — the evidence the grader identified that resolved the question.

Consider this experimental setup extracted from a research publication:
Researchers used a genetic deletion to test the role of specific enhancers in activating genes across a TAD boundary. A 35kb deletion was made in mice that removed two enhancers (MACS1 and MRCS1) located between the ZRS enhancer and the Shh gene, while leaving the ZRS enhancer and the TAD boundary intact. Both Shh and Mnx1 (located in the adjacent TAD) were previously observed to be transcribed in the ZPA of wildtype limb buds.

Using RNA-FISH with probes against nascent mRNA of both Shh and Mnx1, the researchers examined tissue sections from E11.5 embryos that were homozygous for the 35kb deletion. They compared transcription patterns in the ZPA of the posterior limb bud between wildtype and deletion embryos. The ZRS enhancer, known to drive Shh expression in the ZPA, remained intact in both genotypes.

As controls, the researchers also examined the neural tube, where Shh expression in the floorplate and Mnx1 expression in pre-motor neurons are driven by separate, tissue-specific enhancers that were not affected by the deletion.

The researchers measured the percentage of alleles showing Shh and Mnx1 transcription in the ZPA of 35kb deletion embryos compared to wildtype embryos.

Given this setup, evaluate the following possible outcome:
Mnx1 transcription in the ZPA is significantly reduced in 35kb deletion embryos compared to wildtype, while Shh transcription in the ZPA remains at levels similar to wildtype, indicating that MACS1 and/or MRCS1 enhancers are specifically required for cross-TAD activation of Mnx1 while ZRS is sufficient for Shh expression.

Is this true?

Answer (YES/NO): NO